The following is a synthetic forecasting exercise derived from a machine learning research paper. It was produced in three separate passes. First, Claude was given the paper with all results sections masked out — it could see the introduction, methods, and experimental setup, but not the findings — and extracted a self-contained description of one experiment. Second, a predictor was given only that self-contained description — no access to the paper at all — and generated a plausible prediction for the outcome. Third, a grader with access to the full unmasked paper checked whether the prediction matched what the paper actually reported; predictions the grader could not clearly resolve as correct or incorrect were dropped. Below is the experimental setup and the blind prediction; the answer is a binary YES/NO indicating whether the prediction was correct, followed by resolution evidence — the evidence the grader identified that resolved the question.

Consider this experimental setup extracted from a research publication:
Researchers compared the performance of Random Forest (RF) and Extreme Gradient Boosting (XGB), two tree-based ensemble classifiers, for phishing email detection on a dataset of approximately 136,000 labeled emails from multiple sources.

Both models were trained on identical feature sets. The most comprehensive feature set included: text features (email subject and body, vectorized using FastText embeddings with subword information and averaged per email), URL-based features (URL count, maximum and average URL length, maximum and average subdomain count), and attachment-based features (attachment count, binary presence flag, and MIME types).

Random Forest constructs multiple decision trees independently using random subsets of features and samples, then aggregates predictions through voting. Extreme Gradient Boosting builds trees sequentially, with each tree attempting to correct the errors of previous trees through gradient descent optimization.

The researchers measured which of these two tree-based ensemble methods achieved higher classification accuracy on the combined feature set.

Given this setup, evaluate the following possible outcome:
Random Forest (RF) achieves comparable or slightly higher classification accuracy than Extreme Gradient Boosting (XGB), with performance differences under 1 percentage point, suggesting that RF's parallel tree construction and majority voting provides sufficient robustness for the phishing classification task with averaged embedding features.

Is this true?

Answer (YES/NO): NO